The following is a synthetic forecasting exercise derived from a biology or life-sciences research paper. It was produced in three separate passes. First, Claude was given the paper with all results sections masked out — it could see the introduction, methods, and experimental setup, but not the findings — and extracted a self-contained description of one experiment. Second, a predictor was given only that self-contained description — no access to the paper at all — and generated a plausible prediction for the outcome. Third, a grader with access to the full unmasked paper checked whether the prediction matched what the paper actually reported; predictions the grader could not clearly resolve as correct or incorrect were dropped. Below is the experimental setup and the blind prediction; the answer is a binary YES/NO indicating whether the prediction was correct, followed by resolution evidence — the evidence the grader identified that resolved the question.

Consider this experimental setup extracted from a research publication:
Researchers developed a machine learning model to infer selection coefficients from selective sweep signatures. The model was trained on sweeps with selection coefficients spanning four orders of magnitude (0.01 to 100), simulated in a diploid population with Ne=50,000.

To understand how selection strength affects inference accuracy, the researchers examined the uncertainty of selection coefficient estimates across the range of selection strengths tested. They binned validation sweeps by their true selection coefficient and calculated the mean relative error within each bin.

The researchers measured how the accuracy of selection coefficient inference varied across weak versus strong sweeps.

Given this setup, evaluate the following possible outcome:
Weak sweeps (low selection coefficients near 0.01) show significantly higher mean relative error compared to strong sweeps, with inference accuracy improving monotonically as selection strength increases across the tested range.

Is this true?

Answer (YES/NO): NO